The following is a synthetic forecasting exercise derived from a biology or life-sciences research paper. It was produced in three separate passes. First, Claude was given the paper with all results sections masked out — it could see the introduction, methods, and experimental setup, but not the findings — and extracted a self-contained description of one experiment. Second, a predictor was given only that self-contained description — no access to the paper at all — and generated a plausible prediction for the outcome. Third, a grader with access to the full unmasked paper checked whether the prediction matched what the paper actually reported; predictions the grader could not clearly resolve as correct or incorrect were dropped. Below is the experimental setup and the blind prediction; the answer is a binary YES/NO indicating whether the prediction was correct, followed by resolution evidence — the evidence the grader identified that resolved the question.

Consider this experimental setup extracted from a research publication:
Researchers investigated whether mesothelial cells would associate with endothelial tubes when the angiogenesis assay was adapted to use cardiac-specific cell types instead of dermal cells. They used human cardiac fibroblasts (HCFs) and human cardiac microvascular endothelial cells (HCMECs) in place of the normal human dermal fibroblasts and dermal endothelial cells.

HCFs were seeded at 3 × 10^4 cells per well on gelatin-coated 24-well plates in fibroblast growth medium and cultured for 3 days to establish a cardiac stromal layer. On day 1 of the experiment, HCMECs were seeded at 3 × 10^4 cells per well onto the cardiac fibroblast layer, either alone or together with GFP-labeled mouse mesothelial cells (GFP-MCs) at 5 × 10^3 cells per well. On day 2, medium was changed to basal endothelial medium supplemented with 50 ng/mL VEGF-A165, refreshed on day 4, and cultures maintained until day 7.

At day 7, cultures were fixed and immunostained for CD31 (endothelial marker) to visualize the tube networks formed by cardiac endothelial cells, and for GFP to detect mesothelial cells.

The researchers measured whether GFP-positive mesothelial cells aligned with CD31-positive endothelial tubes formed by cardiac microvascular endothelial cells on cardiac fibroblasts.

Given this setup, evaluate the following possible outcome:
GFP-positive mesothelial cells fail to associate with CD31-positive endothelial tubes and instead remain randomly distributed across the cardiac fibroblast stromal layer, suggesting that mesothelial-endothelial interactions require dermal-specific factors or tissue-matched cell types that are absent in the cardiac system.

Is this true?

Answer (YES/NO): NO